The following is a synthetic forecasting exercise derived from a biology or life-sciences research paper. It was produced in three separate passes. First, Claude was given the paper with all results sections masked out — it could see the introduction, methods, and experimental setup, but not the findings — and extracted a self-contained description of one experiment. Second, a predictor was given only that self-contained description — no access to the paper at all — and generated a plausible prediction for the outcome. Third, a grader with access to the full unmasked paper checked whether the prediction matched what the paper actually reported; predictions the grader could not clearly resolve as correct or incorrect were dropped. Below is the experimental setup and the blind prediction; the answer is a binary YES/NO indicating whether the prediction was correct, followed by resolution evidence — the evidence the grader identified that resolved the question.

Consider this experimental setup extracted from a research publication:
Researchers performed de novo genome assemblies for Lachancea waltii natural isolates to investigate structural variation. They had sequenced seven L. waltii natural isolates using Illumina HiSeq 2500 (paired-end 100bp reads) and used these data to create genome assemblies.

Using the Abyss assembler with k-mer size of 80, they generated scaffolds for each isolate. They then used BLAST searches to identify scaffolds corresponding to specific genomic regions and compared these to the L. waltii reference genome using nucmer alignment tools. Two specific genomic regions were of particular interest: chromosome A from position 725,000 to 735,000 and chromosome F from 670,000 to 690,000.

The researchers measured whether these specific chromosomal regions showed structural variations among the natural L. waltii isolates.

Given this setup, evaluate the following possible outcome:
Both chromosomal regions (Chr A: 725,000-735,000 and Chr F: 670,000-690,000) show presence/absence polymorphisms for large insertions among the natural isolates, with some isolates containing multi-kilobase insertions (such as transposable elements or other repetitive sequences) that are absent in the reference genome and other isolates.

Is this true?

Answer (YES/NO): NO